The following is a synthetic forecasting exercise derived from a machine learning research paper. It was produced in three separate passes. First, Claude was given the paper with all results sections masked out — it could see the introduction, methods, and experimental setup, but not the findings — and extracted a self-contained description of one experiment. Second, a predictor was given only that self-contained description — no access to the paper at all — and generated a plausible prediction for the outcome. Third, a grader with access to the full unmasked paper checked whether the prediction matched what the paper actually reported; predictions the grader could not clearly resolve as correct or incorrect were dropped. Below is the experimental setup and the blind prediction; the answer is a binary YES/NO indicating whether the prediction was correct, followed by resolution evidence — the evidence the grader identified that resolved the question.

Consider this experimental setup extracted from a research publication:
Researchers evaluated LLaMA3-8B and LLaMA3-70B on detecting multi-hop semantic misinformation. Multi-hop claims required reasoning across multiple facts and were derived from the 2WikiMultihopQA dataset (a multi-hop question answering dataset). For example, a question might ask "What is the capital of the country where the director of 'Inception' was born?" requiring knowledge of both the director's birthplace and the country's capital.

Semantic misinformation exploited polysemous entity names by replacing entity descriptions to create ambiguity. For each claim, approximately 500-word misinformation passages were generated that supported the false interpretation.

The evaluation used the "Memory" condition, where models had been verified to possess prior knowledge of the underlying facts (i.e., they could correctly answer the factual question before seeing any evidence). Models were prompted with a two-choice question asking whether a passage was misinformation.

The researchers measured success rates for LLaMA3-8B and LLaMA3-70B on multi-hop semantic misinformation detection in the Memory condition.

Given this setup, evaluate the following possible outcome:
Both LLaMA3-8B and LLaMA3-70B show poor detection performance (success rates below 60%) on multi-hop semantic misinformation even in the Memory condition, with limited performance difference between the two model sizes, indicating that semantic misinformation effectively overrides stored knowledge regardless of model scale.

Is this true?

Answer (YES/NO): NO